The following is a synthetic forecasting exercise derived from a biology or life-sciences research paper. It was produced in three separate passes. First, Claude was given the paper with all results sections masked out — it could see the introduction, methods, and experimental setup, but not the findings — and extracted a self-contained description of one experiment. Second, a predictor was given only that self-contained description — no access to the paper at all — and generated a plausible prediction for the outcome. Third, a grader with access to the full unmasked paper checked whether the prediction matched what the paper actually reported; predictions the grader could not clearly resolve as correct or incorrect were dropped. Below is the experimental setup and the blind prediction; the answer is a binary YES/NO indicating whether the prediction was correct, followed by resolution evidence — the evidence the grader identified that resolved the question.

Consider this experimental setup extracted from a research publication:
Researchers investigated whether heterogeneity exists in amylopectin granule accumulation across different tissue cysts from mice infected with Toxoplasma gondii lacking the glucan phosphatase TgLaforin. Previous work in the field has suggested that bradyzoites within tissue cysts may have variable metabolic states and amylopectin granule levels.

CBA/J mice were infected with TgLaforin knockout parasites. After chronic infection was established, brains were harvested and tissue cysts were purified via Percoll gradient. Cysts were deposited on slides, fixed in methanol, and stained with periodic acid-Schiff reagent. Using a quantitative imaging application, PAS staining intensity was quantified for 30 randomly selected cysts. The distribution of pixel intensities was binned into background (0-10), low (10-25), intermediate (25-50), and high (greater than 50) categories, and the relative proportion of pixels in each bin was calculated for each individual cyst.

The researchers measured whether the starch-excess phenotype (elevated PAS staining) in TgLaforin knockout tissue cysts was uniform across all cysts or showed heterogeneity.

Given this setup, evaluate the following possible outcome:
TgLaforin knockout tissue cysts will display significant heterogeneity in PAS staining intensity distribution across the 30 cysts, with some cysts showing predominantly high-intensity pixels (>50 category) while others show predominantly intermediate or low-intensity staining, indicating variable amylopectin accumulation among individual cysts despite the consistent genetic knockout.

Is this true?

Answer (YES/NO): YES